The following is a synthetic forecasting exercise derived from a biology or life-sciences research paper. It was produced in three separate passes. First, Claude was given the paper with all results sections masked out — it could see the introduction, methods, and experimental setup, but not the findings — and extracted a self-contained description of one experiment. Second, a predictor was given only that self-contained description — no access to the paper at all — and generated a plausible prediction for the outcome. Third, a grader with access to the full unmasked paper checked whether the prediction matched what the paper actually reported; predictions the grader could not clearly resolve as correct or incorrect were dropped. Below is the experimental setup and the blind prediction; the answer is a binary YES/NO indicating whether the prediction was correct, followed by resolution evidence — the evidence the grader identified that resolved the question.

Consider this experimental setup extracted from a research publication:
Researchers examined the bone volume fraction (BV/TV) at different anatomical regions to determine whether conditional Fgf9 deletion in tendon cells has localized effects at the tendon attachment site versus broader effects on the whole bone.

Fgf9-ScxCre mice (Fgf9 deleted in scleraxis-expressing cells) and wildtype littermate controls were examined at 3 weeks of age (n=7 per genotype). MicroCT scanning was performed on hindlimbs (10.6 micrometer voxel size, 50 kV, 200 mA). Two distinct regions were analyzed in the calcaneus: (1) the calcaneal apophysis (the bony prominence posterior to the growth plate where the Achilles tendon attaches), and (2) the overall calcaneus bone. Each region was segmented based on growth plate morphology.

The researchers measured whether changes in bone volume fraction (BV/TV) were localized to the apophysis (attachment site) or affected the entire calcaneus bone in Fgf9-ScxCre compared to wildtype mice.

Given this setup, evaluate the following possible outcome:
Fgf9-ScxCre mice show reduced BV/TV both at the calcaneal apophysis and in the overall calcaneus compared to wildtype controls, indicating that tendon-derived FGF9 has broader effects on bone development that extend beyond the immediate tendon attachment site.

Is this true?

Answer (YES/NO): NO